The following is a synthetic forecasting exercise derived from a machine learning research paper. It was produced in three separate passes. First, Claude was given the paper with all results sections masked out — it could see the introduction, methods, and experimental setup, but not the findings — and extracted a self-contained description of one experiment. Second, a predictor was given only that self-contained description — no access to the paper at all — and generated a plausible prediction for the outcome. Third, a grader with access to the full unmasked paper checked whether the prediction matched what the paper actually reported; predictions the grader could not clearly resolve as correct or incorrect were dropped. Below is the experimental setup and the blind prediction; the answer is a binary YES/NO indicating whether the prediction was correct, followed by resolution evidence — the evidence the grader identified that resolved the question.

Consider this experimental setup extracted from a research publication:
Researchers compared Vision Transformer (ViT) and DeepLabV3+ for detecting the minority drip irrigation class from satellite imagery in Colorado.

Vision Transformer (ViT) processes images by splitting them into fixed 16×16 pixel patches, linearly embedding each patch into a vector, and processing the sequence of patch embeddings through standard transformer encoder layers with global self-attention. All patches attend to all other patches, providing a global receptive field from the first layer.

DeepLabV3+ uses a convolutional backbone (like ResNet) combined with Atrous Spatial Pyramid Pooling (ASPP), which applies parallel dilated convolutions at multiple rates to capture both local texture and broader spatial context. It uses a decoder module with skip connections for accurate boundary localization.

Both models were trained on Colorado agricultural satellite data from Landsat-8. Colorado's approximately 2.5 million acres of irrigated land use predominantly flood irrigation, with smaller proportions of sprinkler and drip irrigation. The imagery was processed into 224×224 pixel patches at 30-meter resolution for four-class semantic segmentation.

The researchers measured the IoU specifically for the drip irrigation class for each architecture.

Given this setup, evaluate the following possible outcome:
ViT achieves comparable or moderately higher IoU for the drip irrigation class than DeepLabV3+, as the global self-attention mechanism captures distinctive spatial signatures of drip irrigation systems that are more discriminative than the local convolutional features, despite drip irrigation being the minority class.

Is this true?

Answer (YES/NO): NO